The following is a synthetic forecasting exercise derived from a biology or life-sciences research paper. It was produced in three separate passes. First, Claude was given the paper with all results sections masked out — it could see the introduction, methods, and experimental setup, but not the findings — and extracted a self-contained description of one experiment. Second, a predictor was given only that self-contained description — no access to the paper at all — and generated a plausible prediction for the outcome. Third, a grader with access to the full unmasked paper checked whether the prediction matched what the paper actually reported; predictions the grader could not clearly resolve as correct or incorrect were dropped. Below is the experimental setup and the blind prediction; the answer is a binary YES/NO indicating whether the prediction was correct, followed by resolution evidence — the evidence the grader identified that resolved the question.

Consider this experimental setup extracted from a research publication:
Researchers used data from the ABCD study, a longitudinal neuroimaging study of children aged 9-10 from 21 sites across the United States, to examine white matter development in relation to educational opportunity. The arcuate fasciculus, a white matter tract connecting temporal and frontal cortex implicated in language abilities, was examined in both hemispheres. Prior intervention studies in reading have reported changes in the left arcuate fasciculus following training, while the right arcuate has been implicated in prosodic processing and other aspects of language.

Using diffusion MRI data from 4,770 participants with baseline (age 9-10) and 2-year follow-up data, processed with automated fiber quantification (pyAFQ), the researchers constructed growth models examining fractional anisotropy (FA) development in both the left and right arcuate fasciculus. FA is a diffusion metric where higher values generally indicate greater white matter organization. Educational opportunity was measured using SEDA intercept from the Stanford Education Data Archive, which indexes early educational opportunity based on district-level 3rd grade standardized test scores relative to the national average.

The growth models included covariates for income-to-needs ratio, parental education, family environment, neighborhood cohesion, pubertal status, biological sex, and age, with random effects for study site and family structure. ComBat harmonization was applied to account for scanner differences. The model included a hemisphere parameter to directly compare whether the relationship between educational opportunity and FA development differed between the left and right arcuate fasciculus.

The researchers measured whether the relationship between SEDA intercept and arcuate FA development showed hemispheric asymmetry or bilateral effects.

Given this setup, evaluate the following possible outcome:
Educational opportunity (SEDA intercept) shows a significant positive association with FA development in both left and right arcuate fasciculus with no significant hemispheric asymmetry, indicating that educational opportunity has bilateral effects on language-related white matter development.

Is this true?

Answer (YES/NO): NO